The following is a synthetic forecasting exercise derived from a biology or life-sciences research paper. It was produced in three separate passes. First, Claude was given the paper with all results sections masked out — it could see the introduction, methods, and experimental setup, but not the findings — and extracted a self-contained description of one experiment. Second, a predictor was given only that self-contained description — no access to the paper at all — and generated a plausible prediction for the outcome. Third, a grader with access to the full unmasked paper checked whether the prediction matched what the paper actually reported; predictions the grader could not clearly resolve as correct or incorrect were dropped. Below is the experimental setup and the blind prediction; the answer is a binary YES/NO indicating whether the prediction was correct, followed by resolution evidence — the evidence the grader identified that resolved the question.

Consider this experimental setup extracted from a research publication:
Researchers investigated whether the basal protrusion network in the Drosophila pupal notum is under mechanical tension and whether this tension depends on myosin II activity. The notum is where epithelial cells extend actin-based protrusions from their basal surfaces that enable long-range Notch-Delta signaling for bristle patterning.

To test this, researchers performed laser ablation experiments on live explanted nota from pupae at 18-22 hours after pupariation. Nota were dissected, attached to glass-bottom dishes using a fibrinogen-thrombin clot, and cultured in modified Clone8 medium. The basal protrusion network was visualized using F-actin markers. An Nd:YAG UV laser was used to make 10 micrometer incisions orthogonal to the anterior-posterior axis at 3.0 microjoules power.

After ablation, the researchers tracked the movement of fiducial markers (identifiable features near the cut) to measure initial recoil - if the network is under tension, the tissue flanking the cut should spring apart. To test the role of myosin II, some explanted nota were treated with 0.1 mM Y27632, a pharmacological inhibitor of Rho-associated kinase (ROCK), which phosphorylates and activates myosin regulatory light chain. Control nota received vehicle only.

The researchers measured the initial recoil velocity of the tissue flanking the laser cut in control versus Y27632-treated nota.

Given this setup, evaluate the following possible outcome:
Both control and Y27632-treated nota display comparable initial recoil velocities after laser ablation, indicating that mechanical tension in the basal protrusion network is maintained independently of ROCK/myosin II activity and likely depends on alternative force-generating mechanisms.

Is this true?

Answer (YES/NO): NO